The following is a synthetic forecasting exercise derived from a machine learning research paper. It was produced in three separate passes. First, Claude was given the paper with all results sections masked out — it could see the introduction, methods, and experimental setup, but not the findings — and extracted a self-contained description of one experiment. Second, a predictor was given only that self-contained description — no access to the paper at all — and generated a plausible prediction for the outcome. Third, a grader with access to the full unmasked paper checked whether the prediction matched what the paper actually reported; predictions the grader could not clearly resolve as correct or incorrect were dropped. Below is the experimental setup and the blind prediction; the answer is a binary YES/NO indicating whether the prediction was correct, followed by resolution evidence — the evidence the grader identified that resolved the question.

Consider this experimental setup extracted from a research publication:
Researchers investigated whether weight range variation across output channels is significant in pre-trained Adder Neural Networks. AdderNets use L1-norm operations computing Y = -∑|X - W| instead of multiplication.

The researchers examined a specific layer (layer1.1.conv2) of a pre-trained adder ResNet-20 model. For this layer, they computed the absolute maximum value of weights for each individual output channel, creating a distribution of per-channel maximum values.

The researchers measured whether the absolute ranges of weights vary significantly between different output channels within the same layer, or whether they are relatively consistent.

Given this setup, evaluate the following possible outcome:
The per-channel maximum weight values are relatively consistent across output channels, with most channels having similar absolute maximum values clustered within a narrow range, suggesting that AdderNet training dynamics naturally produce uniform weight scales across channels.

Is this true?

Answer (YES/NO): NO